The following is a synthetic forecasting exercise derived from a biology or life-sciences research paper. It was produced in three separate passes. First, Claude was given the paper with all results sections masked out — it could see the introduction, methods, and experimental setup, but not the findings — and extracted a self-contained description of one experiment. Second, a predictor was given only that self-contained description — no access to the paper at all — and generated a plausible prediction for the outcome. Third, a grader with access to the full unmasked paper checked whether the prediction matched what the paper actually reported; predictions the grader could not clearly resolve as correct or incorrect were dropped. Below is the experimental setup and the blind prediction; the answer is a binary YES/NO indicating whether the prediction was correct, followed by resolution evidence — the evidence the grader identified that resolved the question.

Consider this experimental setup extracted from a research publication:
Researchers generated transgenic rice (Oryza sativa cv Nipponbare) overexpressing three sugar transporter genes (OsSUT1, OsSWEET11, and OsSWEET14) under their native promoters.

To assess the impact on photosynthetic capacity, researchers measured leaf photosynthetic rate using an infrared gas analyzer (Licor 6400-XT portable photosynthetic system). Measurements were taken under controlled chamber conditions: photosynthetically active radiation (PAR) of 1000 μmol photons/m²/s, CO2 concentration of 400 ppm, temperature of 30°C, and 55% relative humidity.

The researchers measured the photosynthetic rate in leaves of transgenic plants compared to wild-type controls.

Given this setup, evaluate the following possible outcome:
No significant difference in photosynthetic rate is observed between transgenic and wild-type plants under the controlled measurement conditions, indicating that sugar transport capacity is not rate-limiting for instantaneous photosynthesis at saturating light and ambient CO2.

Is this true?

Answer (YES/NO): NO